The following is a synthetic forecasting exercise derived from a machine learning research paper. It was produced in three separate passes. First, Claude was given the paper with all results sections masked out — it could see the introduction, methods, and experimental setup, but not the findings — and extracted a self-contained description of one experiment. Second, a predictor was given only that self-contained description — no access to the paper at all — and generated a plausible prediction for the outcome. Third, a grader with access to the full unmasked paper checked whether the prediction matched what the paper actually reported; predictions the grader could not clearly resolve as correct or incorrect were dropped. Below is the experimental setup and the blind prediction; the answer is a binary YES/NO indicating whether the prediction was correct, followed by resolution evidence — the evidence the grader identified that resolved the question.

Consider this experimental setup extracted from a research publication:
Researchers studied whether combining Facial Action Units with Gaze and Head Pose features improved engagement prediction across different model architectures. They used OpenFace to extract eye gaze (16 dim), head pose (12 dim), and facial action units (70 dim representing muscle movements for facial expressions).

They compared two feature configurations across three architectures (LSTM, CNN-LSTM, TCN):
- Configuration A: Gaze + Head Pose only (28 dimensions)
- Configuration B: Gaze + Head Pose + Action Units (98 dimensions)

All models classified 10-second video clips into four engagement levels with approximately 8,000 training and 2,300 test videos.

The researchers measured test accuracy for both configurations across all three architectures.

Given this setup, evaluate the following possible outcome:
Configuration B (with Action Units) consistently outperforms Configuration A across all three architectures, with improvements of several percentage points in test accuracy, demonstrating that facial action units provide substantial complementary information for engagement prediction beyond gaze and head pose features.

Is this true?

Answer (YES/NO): NO